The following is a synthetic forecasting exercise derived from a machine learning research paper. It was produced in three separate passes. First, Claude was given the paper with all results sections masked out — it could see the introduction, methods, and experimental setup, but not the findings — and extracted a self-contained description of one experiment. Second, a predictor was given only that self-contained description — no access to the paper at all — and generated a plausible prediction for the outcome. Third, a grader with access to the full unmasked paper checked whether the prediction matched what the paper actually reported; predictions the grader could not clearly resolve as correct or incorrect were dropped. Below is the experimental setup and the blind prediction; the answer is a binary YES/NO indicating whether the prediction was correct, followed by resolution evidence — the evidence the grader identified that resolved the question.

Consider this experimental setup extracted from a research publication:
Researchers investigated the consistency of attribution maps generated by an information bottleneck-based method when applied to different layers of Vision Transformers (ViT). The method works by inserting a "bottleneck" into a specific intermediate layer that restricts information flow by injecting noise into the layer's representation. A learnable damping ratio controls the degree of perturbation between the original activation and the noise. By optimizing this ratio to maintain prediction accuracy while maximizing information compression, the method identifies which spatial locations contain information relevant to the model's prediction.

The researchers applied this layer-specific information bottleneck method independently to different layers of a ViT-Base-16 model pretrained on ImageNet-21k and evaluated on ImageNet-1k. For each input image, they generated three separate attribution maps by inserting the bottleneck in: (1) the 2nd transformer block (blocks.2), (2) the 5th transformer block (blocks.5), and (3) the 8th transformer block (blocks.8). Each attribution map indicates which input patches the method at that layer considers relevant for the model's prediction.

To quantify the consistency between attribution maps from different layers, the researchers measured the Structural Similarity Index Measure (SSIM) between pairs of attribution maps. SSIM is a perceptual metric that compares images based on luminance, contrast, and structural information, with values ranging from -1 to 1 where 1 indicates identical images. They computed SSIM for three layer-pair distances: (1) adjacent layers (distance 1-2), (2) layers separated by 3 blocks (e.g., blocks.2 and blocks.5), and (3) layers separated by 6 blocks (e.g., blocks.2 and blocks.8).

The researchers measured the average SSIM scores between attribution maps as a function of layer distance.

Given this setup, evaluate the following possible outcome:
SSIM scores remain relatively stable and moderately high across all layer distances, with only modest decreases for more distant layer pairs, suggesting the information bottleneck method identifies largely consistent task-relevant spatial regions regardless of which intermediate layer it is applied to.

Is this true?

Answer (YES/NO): NO